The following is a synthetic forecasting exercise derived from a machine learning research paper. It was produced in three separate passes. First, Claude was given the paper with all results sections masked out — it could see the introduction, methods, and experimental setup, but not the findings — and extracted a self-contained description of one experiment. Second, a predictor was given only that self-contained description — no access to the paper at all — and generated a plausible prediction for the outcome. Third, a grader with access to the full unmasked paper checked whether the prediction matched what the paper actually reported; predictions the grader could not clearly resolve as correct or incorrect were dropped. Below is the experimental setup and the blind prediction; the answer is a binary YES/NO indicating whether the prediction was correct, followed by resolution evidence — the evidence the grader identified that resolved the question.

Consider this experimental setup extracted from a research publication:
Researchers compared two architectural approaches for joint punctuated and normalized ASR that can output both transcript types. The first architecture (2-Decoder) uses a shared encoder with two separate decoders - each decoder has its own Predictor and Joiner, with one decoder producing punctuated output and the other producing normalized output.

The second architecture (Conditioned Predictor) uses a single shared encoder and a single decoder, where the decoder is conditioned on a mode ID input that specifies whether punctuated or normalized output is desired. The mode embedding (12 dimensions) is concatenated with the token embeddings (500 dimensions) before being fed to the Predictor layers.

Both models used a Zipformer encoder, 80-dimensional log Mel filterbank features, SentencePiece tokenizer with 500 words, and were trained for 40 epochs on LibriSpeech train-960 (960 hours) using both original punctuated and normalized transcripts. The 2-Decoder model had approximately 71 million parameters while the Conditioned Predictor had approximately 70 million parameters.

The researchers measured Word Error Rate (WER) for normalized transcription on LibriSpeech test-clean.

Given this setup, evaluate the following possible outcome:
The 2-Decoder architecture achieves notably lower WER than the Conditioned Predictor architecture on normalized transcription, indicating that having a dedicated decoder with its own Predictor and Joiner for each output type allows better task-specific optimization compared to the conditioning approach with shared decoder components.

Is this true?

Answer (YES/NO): NO